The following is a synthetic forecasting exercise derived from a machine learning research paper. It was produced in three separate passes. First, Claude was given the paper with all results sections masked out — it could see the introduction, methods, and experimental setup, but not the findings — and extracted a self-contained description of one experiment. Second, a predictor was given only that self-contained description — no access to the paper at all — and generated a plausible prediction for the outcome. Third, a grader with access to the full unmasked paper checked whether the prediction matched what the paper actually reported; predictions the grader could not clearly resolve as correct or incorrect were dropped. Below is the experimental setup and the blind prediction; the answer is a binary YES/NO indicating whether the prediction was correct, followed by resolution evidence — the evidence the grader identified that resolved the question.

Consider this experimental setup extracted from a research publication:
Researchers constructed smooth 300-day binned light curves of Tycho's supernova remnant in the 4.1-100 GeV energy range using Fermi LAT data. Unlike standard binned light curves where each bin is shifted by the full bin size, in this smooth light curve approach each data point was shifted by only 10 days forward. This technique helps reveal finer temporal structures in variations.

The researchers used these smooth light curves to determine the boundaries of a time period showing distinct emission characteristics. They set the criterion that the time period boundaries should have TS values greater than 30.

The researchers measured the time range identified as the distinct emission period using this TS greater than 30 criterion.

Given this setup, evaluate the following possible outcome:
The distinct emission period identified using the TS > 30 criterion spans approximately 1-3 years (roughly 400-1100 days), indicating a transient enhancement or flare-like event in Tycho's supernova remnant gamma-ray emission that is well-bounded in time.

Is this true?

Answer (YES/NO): YES